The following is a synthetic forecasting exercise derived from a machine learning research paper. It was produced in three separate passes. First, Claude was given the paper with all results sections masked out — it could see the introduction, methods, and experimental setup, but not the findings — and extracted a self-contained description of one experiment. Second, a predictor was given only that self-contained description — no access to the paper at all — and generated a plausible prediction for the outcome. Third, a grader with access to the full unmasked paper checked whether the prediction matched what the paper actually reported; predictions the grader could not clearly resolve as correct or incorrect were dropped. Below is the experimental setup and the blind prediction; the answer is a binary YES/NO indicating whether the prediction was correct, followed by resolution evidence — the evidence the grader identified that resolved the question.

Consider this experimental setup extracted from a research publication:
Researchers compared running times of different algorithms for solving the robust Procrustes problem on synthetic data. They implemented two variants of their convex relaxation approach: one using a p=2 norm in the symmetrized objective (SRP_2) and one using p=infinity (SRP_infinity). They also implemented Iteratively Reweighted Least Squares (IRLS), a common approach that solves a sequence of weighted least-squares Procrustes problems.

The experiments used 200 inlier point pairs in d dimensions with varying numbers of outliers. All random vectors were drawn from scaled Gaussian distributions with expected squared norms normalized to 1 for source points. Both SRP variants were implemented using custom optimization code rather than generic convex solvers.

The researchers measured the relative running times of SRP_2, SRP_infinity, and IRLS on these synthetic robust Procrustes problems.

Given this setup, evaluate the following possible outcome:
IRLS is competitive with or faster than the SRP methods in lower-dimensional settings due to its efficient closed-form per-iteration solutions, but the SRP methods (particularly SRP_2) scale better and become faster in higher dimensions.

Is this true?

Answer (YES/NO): NO